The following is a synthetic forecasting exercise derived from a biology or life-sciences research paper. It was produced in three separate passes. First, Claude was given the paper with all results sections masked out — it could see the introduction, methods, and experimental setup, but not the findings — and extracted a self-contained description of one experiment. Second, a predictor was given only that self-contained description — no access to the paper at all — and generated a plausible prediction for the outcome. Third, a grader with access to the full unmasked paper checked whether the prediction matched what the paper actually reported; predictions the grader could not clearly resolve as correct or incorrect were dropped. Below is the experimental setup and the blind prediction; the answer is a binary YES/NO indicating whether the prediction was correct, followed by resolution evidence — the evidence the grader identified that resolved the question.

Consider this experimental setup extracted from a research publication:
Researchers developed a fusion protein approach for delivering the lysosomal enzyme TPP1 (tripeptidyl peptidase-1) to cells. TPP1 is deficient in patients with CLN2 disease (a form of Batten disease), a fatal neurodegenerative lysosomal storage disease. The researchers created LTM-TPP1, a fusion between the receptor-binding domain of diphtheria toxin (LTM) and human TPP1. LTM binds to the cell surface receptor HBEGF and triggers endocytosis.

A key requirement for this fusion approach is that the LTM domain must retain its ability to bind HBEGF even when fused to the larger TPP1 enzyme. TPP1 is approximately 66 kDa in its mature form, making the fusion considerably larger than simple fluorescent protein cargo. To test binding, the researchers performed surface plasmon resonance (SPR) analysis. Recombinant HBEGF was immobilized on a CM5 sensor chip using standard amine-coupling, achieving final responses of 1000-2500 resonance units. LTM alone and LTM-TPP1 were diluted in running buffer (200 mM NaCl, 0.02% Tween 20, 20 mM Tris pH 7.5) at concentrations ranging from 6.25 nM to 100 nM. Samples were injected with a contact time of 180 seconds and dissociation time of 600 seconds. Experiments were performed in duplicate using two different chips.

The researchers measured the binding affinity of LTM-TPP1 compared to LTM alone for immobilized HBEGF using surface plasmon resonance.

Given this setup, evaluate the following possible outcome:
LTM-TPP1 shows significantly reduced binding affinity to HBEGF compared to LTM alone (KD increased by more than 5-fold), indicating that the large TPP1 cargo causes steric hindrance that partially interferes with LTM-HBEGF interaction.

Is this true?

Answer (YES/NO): NO